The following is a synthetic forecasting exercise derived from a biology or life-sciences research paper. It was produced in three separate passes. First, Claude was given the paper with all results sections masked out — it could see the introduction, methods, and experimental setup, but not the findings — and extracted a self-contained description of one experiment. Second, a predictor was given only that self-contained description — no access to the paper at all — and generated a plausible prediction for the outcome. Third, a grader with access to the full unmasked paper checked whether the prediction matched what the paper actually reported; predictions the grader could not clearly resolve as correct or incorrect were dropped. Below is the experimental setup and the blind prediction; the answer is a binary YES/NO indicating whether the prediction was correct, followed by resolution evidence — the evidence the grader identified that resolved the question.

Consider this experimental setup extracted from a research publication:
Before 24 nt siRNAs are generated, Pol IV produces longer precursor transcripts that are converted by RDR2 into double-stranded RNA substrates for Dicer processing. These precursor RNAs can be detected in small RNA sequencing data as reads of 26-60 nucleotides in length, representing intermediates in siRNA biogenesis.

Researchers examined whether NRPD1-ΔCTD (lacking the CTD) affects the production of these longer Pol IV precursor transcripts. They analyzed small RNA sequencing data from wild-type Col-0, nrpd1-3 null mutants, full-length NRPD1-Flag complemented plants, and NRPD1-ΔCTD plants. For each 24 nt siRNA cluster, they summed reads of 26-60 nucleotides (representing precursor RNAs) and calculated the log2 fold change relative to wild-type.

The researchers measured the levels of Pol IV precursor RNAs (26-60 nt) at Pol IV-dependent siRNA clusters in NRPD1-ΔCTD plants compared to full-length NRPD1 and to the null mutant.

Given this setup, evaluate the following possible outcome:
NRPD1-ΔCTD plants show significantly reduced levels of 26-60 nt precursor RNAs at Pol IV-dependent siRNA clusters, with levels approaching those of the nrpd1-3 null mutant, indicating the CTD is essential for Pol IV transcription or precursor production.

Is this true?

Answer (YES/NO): NO